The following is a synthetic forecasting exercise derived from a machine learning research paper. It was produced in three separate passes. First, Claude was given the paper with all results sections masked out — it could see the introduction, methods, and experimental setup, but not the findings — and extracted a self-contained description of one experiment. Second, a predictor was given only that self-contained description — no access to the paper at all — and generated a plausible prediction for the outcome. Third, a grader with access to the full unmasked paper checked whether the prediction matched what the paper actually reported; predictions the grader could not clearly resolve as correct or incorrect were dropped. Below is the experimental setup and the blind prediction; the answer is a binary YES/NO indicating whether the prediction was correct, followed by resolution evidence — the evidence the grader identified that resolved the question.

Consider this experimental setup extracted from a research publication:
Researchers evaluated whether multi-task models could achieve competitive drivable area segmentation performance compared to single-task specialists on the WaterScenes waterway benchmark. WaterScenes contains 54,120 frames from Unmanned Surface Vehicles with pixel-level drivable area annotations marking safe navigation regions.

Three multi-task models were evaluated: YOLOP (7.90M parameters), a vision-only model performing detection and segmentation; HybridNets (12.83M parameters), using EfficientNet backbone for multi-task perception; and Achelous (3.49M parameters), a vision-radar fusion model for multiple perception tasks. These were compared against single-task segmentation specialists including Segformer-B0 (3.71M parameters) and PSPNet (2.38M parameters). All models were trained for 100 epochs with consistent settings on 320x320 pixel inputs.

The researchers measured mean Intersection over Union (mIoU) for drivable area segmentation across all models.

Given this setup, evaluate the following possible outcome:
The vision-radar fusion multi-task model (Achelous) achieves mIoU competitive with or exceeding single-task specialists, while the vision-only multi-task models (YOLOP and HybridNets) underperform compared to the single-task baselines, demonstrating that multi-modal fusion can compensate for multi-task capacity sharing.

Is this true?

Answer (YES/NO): NO